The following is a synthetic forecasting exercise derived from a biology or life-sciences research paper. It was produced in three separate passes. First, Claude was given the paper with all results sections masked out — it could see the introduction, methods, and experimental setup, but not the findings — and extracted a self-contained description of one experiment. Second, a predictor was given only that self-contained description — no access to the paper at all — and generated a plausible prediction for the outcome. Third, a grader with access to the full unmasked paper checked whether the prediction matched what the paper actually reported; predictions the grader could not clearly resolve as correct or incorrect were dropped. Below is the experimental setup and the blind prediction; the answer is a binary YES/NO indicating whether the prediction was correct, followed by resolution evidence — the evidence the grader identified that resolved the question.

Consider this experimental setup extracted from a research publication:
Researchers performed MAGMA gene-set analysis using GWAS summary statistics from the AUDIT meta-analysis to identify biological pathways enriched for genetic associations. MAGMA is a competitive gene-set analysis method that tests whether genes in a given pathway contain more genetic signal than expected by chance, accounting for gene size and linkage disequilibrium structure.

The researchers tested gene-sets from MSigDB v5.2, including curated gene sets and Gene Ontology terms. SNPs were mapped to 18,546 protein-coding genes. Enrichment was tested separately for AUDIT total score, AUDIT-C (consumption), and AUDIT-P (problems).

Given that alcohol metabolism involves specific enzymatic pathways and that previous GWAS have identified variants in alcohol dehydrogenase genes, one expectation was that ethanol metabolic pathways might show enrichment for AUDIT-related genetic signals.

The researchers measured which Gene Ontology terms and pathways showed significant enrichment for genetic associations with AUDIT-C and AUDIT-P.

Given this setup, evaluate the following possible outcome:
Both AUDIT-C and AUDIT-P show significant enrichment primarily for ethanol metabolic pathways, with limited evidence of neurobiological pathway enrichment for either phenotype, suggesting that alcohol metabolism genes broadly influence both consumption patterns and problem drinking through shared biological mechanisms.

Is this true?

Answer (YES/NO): NO